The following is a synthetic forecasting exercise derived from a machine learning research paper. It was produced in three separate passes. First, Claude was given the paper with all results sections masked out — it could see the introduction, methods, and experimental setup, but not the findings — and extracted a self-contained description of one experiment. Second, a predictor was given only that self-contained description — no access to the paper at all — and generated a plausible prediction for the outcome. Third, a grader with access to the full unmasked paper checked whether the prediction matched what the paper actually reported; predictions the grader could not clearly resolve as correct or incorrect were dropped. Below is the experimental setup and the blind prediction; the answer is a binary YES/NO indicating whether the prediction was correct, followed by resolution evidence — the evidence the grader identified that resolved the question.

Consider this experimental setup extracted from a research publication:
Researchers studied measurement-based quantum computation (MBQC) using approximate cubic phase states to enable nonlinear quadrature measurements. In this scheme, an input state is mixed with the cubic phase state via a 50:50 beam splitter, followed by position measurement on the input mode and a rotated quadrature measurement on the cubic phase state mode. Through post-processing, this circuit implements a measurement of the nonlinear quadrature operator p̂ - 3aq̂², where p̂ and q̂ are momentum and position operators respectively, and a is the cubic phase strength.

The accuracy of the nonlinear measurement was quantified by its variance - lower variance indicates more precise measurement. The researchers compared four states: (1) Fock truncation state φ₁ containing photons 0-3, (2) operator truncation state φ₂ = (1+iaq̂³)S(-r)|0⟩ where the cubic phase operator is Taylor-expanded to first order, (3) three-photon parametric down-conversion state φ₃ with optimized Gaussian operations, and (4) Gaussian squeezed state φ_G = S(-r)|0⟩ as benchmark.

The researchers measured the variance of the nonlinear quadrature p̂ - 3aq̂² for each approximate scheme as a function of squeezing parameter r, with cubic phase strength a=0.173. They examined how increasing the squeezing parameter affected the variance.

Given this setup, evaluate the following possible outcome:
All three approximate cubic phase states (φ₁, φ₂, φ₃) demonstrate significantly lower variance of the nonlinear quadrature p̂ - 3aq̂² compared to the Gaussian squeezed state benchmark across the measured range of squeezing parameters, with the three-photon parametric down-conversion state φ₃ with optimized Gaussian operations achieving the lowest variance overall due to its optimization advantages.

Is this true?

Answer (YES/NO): NO